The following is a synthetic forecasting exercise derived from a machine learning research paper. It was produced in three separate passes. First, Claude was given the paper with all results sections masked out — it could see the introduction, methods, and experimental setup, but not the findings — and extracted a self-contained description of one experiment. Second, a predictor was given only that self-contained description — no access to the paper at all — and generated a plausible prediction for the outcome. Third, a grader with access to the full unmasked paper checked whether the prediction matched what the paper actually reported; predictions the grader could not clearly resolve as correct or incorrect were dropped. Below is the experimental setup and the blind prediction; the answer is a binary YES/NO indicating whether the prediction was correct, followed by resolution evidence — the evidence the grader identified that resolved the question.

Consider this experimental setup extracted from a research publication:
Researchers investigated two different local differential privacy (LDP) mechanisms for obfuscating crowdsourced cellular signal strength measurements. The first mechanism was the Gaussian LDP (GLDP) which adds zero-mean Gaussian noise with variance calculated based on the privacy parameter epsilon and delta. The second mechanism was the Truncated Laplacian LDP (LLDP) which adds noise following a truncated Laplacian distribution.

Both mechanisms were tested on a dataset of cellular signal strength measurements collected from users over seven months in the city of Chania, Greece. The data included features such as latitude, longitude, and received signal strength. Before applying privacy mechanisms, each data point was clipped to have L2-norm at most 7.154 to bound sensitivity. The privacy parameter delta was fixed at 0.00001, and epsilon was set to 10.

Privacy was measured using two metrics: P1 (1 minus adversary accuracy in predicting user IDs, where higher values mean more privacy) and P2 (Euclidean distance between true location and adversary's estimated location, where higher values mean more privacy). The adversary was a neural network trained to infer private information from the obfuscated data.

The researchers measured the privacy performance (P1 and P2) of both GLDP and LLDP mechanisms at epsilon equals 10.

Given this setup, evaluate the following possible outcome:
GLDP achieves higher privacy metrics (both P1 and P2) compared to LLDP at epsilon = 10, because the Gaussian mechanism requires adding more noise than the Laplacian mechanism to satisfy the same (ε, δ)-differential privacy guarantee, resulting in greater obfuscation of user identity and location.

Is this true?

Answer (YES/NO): YES